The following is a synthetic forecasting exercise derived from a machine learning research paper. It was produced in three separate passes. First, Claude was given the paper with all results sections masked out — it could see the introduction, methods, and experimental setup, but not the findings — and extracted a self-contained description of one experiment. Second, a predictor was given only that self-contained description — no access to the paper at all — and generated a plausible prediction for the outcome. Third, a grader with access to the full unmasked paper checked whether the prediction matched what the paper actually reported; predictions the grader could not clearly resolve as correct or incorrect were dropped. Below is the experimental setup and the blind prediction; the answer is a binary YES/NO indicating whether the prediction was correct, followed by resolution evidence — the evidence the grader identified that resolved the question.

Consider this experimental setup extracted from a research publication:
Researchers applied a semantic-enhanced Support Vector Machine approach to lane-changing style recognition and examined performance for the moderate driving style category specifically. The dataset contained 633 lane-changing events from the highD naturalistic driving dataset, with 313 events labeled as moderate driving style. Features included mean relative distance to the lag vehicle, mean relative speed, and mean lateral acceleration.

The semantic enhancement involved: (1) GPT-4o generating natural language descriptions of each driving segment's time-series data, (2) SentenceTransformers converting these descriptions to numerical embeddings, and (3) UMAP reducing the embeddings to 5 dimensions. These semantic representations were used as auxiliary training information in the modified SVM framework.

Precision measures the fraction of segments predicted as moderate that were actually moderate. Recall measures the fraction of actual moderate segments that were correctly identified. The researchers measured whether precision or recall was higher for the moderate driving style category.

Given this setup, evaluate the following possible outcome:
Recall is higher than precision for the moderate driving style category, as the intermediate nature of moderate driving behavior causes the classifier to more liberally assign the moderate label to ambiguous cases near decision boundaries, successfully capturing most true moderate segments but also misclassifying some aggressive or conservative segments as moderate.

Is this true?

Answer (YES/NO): YES